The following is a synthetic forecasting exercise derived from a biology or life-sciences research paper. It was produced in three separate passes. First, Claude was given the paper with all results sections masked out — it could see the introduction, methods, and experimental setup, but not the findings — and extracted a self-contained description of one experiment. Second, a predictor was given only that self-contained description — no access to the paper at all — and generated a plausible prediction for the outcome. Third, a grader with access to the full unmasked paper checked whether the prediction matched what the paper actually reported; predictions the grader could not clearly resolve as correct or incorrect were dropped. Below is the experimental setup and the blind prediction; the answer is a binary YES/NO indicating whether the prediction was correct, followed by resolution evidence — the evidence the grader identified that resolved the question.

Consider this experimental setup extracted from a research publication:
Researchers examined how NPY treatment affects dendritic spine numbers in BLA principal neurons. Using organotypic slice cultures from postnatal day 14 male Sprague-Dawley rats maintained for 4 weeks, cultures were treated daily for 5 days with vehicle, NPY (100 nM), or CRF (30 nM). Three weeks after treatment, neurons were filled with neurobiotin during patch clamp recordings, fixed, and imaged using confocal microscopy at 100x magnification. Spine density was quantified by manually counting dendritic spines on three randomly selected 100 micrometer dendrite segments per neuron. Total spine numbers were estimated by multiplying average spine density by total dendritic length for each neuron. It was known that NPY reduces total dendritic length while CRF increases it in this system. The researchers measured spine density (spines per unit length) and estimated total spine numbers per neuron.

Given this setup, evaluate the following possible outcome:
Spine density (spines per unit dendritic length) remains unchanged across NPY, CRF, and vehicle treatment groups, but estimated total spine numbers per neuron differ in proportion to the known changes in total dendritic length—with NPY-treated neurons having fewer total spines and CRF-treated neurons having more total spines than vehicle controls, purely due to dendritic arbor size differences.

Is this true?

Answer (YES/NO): NO